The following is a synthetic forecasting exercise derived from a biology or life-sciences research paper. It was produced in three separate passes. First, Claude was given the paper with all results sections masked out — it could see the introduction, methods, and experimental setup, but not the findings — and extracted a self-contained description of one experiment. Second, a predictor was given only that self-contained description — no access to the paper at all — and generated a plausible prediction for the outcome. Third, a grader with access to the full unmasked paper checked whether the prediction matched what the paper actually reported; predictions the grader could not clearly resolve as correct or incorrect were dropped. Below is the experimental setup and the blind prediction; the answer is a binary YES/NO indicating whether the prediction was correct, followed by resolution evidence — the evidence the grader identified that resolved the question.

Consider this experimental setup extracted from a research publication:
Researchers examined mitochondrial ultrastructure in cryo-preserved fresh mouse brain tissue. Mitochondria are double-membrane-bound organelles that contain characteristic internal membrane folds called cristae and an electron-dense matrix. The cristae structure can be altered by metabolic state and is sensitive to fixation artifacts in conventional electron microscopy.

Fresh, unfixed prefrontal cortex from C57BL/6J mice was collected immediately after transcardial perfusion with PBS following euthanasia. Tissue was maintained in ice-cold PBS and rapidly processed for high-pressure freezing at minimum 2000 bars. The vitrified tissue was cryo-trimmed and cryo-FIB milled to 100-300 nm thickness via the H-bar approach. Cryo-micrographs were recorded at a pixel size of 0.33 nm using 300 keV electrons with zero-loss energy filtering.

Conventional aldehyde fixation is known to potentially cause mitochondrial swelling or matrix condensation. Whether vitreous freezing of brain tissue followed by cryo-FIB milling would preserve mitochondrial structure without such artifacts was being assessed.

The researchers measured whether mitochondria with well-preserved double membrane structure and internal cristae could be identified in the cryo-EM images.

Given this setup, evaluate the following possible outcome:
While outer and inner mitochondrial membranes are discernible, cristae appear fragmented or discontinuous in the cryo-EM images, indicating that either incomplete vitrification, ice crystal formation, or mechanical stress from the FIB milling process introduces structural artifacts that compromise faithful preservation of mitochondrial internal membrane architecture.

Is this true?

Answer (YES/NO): NO